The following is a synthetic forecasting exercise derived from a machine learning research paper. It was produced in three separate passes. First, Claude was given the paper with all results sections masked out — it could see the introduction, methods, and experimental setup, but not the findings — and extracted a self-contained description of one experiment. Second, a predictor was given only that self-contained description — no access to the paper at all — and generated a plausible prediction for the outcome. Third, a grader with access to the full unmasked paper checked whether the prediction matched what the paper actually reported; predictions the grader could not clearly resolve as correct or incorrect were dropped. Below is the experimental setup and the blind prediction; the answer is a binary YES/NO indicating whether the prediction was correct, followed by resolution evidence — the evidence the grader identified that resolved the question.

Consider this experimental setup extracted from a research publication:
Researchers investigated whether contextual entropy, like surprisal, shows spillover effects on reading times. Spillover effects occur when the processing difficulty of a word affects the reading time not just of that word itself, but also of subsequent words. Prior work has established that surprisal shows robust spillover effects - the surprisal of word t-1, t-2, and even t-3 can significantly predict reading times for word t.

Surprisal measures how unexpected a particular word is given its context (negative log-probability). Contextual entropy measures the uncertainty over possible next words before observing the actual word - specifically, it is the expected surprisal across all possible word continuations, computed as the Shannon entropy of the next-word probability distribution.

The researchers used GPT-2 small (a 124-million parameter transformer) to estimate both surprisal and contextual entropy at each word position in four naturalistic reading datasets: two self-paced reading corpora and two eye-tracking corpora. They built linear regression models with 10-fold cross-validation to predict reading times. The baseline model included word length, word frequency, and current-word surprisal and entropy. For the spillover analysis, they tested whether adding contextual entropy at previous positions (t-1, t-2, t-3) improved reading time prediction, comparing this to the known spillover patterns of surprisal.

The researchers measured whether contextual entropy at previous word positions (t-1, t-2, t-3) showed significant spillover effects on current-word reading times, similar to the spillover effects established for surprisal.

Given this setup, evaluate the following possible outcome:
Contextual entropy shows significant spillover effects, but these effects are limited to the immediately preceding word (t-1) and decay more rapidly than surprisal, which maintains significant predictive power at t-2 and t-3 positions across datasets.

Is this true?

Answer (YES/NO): NO